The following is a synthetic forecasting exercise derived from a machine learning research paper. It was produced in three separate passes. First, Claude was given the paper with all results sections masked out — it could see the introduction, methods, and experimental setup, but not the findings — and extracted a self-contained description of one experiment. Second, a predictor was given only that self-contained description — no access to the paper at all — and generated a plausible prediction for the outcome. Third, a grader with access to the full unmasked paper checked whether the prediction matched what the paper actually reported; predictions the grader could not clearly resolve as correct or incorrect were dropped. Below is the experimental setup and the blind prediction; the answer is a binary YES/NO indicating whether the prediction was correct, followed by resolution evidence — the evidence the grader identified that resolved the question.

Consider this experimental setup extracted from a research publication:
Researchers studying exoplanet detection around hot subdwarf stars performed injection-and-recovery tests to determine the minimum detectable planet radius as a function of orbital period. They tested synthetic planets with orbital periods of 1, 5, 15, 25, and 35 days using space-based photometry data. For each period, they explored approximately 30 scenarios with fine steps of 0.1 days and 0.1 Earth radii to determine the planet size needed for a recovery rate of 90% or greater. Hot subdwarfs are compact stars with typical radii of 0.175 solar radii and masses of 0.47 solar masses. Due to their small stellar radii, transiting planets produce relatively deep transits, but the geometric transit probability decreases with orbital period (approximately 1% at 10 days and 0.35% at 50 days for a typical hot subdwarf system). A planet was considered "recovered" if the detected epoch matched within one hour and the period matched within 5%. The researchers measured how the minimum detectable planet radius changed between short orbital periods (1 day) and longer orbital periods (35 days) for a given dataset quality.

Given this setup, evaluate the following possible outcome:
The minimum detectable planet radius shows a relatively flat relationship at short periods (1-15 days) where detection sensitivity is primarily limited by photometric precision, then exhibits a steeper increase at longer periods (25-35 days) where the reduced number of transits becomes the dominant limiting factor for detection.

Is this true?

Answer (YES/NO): NO